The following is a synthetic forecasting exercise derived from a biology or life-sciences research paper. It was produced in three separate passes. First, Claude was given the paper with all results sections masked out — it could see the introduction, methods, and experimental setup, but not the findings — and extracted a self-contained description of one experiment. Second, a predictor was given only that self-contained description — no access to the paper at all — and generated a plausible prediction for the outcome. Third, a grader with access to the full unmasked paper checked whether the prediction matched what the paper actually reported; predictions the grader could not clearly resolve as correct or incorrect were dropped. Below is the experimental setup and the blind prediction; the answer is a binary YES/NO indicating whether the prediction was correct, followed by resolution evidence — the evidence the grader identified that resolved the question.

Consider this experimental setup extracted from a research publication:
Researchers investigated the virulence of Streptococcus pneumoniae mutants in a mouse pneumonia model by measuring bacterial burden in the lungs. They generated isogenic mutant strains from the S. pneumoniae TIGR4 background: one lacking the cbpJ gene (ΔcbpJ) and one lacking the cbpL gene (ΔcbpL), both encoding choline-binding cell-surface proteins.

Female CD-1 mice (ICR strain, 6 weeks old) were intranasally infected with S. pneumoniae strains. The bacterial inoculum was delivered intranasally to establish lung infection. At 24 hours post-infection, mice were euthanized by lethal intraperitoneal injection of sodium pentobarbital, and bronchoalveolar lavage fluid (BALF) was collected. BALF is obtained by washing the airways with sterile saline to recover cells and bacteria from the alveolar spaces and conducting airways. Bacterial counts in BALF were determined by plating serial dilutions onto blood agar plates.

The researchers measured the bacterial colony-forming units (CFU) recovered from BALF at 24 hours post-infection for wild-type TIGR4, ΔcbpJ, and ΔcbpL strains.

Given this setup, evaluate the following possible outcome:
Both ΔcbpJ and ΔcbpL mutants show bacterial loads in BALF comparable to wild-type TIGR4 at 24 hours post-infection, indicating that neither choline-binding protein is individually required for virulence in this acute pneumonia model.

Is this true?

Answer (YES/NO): NO